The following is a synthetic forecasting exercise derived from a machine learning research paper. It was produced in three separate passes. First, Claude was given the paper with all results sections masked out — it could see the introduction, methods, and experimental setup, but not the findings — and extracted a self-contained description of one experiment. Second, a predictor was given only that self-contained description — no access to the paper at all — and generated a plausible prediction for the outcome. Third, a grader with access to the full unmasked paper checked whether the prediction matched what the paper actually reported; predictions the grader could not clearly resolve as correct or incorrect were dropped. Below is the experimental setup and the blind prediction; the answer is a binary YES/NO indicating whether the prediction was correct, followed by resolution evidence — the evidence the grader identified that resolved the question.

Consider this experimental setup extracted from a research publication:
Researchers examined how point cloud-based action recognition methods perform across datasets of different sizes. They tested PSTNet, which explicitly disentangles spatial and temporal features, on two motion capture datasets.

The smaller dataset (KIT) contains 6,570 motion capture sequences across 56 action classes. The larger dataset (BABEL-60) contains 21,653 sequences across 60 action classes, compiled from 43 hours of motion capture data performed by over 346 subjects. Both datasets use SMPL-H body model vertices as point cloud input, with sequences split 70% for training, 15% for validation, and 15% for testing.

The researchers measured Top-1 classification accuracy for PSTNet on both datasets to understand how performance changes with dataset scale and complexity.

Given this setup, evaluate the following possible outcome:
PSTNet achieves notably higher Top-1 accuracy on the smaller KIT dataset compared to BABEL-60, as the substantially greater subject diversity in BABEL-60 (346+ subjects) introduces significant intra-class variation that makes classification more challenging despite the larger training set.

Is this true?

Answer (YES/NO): NO